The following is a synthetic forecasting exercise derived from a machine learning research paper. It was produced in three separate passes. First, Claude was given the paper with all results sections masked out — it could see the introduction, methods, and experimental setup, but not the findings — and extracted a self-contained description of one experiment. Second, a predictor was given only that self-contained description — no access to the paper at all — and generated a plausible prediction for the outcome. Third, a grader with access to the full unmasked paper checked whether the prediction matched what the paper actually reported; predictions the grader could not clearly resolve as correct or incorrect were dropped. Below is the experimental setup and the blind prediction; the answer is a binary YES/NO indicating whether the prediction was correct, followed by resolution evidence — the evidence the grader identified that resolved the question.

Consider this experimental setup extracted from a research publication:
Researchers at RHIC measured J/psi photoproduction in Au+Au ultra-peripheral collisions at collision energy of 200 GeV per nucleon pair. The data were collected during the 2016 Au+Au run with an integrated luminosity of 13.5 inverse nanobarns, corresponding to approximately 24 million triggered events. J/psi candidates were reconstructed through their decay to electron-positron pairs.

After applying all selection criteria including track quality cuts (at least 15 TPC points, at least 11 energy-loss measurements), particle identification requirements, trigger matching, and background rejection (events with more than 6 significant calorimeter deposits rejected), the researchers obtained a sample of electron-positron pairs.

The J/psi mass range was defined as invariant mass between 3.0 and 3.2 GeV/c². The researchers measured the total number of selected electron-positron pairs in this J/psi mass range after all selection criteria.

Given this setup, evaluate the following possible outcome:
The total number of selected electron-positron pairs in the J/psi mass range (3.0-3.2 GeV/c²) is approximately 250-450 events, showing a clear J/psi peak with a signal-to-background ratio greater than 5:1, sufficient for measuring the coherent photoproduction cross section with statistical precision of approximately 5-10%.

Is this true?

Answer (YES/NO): NO